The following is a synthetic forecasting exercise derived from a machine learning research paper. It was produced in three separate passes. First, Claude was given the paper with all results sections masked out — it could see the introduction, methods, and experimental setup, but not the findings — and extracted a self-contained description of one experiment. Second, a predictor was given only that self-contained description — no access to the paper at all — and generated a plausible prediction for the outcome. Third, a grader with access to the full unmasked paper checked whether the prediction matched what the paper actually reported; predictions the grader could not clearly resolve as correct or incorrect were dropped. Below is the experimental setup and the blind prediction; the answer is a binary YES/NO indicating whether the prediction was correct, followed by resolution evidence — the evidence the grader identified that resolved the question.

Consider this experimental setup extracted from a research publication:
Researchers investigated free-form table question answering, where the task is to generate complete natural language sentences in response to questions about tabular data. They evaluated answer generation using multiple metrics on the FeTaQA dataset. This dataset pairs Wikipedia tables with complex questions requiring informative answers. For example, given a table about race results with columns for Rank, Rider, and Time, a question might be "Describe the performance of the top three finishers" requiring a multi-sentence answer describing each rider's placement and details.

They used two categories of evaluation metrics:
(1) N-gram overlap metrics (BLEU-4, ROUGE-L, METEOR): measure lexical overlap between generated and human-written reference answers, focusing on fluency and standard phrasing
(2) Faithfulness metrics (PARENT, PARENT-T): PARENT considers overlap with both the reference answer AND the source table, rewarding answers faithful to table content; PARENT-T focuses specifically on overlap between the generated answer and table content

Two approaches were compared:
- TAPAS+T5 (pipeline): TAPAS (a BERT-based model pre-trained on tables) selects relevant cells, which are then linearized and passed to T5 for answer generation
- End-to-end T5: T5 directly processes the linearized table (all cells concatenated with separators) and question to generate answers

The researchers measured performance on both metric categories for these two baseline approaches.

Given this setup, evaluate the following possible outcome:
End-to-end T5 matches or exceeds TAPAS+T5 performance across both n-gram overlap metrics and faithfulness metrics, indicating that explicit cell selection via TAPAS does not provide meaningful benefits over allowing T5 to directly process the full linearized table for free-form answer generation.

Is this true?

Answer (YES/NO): YES